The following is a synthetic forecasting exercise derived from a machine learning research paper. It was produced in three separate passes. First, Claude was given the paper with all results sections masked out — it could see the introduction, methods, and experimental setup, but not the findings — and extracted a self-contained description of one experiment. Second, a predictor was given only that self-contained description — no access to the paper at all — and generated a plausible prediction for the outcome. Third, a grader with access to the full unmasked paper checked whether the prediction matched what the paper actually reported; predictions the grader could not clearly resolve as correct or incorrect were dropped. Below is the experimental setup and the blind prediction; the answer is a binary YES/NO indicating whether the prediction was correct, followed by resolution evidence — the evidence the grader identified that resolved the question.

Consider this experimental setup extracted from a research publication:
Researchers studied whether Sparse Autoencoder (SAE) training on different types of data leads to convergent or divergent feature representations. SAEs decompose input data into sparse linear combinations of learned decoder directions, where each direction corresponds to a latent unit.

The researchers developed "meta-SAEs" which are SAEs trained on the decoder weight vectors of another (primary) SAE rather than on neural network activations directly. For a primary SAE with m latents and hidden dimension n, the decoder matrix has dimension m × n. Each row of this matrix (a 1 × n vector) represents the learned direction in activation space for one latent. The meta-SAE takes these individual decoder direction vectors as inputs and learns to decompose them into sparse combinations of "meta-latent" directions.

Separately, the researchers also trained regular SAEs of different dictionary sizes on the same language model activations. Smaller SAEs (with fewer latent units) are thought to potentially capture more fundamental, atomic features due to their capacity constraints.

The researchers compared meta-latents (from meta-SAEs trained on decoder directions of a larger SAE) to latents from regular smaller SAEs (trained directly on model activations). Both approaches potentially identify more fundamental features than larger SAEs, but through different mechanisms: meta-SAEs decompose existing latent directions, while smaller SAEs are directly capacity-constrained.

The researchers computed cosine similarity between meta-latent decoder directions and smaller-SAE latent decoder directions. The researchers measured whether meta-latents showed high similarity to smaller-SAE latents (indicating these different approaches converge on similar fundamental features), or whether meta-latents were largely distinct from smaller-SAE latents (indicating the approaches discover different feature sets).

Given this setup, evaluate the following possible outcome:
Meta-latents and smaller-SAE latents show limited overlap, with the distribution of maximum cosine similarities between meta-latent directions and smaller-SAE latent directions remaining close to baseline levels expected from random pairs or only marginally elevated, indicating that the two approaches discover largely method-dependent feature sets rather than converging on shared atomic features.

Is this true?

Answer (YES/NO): NO